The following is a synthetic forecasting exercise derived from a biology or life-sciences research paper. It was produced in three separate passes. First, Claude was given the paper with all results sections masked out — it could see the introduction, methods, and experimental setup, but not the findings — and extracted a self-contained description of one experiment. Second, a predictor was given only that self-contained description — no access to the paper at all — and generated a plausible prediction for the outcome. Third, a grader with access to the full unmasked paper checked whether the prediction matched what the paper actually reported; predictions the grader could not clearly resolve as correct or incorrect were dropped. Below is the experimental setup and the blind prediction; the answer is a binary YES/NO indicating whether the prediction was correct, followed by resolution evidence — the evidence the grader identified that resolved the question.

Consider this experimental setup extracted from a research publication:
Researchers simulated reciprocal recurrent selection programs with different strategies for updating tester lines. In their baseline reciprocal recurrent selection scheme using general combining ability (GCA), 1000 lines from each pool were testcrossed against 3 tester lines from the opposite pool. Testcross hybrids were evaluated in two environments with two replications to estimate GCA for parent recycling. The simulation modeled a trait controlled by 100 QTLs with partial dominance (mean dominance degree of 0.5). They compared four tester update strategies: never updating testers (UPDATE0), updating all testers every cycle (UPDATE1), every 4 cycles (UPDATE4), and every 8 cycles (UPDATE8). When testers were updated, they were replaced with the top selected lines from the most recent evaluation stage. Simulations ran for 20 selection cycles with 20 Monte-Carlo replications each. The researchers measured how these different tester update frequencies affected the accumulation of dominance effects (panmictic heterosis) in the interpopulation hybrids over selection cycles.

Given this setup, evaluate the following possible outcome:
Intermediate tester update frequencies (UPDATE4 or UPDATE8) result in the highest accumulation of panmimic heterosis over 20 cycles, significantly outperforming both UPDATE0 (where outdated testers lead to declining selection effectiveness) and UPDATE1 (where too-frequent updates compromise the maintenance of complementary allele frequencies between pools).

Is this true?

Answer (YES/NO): NO